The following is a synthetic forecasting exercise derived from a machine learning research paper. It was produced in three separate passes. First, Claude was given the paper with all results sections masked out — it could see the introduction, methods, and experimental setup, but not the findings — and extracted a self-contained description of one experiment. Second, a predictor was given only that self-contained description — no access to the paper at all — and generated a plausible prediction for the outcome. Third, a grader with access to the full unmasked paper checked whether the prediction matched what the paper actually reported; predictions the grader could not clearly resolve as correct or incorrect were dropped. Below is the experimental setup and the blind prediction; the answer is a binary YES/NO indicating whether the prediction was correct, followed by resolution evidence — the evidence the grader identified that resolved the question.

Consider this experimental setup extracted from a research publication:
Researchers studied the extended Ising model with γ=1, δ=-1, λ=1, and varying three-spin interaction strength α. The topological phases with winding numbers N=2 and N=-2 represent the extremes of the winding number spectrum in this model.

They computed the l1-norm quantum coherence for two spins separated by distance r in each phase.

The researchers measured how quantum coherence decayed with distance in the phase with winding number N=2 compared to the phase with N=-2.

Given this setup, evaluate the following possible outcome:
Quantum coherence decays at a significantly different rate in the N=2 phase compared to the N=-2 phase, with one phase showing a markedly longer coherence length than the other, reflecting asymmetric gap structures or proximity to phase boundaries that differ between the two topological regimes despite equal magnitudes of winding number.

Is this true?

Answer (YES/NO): NO